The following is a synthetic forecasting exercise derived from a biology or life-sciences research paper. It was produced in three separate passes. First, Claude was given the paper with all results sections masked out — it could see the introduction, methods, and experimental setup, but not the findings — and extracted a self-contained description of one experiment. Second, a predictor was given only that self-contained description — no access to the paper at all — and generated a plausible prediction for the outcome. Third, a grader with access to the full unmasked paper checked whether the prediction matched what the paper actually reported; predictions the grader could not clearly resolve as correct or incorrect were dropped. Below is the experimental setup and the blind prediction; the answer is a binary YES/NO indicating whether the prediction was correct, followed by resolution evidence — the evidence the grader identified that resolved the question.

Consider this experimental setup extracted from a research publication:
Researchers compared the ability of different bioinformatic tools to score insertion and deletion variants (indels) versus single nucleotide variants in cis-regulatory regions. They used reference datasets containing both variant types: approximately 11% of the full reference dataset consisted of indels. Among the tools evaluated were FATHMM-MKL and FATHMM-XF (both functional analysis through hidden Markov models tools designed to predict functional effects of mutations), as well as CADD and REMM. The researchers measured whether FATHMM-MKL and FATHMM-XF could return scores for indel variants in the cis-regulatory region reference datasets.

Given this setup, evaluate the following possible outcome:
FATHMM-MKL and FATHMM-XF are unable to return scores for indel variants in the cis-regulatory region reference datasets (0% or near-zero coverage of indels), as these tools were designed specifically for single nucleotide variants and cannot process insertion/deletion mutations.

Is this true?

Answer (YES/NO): YES